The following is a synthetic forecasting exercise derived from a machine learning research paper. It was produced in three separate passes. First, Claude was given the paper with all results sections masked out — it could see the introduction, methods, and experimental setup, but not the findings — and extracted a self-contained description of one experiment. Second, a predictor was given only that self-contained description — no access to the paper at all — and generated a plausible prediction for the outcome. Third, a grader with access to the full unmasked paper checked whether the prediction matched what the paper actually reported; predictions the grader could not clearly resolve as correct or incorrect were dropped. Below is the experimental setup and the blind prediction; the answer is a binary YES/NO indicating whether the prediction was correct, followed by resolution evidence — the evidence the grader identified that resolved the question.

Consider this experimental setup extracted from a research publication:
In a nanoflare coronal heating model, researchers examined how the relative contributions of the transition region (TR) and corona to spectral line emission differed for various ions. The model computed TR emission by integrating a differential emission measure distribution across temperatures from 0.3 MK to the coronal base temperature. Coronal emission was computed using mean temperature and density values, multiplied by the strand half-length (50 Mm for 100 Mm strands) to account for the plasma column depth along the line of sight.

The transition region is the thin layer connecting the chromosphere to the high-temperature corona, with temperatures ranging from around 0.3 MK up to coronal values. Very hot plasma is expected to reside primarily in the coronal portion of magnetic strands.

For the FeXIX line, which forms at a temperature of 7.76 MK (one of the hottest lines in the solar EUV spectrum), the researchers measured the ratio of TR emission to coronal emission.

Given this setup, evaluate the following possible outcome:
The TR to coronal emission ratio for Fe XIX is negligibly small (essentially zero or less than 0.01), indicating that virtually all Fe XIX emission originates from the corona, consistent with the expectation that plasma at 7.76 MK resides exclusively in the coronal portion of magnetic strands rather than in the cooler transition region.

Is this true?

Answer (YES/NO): NO